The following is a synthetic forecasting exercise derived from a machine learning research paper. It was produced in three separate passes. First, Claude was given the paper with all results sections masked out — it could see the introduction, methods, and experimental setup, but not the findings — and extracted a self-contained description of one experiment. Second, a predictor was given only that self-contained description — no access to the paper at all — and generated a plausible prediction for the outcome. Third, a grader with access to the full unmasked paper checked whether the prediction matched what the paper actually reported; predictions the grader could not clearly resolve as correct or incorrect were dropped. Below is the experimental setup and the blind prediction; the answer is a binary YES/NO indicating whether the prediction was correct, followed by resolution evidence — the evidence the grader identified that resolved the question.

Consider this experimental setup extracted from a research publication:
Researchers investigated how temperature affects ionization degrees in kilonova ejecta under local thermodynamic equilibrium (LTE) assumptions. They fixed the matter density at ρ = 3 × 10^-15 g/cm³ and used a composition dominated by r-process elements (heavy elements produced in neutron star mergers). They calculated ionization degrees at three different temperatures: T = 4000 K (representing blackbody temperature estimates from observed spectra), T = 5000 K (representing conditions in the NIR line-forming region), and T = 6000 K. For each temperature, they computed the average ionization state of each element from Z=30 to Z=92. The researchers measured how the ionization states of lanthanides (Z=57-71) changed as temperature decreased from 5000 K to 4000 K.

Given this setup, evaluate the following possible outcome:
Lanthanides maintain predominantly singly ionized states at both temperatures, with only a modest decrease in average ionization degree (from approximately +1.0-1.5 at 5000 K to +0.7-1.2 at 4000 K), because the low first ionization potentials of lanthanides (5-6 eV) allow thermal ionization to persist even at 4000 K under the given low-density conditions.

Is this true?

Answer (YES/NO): NO